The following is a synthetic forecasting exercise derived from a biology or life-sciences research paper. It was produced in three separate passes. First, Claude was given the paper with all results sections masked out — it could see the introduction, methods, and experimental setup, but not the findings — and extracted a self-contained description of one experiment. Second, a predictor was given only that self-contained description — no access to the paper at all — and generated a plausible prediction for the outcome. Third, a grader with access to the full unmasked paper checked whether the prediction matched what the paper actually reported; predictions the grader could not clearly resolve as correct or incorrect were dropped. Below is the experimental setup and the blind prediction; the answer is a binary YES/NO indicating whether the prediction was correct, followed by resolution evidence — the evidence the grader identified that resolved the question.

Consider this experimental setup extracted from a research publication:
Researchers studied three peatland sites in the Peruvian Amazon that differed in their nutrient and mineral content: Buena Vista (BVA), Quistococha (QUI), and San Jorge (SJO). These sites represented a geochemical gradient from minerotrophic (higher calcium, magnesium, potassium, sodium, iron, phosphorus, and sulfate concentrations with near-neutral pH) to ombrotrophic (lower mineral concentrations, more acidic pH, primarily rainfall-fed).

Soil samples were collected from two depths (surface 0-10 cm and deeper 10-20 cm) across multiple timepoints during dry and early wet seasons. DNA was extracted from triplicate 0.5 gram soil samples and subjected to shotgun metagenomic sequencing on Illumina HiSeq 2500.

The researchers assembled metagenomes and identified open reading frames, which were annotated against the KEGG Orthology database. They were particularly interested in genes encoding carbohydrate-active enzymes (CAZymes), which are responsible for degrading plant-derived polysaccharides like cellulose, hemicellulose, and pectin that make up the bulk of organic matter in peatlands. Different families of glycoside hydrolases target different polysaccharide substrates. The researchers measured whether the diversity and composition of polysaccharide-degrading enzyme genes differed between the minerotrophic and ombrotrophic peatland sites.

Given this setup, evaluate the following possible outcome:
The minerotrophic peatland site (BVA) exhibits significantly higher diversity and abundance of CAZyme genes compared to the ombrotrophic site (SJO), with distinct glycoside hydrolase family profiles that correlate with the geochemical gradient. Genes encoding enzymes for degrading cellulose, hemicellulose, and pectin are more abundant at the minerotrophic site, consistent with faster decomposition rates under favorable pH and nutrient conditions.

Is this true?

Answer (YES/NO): NO